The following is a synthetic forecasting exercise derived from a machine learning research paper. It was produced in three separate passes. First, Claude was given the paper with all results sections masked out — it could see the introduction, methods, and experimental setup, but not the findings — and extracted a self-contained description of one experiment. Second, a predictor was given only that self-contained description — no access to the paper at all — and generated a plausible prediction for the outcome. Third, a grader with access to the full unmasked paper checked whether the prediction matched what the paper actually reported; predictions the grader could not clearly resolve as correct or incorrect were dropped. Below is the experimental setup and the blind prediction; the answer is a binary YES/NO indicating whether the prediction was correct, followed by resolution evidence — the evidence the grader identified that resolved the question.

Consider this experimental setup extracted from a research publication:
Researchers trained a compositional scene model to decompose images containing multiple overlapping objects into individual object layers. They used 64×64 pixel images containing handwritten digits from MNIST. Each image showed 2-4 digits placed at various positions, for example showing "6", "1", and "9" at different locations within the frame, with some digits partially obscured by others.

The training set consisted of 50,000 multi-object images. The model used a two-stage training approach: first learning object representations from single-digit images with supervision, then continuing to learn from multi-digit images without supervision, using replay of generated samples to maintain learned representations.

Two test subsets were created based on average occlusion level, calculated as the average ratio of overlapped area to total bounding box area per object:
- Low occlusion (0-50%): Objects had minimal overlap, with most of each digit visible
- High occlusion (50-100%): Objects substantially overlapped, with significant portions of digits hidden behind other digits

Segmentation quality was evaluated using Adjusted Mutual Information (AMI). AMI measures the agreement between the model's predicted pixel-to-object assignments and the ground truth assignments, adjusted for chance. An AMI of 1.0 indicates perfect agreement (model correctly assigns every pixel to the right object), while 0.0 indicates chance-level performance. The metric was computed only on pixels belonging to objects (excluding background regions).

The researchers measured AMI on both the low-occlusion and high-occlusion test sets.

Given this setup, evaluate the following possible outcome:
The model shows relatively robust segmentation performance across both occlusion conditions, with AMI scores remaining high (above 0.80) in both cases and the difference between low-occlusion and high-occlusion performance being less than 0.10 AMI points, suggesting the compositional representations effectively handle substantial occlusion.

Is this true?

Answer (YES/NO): NO